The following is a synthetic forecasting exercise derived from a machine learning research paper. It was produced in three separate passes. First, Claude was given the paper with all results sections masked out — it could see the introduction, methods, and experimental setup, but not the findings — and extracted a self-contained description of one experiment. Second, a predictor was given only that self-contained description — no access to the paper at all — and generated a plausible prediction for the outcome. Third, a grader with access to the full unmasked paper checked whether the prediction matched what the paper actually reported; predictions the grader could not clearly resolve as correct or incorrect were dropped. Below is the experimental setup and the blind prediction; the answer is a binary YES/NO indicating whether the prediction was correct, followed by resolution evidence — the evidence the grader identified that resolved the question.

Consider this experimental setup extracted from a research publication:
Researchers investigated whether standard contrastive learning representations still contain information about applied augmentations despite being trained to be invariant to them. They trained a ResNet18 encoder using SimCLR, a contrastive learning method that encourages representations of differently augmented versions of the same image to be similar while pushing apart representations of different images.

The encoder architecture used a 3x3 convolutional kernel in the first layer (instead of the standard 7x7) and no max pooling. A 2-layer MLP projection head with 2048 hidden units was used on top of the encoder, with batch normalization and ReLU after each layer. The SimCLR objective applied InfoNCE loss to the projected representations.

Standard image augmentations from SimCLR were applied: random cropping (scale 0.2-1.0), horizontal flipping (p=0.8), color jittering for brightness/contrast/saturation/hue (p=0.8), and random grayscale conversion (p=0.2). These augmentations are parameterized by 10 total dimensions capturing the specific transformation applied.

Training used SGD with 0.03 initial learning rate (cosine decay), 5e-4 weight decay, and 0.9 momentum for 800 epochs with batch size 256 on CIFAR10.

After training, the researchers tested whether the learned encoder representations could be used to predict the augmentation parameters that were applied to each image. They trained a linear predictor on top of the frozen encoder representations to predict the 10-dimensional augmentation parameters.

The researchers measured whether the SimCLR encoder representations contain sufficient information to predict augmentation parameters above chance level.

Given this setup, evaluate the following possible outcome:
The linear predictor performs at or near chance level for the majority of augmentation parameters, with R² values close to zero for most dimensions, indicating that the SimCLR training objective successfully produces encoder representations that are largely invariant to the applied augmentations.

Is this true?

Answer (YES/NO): NO